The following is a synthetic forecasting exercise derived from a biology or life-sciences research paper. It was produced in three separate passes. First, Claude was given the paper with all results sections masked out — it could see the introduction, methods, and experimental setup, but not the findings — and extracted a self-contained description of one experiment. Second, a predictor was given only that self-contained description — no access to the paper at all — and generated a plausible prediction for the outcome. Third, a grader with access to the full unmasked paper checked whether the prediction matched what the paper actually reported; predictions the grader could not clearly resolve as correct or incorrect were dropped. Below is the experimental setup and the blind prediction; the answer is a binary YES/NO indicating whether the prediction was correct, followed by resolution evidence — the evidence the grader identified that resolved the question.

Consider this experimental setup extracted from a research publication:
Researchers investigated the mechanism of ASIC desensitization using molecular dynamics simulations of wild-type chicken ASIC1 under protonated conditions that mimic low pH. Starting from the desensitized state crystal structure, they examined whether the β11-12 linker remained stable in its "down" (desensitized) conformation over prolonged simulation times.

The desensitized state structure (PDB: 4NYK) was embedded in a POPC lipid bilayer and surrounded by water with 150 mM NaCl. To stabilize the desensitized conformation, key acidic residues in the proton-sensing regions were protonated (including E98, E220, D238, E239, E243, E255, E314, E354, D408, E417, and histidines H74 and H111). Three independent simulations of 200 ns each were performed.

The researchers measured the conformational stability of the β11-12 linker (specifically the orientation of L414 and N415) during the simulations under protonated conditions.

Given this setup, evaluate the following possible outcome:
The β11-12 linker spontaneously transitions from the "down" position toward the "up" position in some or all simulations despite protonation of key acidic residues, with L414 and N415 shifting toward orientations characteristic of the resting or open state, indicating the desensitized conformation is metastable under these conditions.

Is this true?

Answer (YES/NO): NO